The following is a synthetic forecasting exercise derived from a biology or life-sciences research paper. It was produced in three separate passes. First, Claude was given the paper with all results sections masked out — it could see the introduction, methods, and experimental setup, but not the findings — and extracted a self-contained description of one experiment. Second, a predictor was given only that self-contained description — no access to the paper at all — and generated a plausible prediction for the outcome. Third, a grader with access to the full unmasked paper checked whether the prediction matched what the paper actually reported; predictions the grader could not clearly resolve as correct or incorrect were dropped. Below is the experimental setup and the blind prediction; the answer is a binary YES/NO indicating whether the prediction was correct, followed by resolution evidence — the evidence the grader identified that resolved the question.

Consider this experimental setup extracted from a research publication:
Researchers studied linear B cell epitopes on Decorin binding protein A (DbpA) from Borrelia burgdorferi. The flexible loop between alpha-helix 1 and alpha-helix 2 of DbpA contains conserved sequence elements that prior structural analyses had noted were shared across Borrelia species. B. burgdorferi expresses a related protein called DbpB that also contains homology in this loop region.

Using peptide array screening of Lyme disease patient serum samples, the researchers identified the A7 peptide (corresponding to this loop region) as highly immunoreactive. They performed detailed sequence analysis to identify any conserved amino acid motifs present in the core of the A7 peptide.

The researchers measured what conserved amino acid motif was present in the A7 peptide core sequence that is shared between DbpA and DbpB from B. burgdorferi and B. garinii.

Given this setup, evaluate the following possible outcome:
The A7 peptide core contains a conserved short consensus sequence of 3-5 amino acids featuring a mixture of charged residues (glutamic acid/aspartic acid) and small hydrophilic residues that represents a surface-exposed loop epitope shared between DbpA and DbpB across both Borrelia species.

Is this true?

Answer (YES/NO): NO